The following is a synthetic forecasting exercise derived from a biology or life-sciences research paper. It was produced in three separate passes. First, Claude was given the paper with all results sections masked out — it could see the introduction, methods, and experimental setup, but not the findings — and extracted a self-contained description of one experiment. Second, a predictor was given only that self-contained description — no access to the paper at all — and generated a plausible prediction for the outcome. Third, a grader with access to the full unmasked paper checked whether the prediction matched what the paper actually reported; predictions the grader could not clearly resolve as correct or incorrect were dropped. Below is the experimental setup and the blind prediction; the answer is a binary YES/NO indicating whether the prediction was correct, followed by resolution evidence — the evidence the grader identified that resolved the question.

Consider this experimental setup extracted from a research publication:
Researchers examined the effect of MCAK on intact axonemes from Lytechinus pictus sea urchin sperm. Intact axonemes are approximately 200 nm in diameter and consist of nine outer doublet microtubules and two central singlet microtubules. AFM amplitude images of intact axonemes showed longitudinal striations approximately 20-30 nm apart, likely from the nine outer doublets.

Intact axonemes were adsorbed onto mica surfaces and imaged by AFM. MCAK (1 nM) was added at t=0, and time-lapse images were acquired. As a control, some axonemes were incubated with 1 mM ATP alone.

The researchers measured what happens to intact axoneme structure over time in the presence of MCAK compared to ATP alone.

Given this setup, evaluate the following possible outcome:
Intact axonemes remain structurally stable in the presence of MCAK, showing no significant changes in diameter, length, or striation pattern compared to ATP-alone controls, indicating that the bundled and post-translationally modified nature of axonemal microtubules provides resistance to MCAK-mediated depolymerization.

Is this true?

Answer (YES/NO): NO